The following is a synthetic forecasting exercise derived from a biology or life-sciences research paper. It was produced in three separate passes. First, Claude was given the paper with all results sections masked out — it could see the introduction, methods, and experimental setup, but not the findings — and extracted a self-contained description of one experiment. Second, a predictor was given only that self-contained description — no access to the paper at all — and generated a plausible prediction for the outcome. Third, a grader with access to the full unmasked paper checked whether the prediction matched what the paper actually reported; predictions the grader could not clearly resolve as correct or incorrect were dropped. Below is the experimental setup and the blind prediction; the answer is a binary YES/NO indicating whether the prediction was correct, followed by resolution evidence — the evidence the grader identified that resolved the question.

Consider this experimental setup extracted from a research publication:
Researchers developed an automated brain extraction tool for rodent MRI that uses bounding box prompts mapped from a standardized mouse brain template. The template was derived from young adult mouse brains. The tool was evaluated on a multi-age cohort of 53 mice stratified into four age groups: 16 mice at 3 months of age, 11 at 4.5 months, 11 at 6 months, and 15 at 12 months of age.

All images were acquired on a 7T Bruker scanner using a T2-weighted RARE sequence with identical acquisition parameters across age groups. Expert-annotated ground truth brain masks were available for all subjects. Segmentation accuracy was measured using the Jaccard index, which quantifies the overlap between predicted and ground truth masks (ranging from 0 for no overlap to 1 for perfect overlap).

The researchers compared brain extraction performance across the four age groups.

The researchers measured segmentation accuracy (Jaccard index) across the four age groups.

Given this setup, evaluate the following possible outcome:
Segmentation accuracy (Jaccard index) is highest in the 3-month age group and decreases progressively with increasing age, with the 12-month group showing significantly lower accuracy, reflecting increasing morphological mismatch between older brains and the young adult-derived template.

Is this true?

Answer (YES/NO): NO